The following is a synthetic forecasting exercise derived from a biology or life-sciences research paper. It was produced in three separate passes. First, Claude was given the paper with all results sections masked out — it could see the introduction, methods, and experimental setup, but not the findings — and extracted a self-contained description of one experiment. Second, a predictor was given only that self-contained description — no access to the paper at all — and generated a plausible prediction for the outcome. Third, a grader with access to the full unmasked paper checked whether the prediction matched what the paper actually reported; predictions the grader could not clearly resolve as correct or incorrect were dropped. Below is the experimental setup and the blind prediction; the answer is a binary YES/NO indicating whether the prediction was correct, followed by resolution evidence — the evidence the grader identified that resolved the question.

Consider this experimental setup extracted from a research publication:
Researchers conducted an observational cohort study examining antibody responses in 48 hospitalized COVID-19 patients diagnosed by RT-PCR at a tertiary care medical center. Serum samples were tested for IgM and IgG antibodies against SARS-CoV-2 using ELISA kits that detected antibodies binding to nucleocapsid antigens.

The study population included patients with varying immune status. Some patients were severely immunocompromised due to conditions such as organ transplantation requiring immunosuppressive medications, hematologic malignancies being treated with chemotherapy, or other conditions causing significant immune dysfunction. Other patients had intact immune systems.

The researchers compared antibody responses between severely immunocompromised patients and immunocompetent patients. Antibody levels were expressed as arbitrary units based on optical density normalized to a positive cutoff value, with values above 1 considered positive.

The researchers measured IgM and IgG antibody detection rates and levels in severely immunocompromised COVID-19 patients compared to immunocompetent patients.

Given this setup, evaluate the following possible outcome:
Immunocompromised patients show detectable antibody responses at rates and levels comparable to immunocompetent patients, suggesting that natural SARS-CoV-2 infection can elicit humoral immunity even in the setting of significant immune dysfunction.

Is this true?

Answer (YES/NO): NO